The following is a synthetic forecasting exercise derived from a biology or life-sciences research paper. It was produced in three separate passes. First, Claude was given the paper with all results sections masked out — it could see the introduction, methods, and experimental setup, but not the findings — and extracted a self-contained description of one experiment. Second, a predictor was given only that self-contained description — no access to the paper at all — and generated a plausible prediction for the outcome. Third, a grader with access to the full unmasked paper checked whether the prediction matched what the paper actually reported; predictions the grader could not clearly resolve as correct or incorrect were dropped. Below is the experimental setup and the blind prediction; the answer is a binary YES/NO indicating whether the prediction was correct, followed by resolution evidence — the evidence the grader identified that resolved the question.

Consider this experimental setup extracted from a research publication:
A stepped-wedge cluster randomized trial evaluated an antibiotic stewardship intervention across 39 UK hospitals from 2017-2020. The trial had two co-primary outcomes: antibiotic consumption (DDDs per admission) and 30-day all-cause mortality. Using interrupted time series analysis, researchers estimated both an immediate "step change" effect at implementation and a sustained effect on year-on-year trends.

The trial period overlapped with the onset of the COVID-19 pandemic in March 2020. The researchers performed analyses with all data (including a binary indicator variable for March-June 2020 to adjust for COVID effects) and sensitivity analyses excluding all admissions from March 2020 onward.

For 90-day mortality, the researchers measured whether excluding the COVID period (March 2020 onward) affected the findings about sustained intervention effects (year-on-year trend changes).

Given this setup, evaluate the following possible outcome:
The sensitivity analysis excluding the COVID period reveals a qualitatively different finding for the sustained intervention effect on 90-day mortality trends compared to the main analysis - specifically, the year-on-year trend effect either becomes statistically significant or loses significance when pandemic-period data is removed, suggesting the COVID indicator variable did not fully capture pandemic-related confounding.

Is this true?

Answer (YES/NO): YES